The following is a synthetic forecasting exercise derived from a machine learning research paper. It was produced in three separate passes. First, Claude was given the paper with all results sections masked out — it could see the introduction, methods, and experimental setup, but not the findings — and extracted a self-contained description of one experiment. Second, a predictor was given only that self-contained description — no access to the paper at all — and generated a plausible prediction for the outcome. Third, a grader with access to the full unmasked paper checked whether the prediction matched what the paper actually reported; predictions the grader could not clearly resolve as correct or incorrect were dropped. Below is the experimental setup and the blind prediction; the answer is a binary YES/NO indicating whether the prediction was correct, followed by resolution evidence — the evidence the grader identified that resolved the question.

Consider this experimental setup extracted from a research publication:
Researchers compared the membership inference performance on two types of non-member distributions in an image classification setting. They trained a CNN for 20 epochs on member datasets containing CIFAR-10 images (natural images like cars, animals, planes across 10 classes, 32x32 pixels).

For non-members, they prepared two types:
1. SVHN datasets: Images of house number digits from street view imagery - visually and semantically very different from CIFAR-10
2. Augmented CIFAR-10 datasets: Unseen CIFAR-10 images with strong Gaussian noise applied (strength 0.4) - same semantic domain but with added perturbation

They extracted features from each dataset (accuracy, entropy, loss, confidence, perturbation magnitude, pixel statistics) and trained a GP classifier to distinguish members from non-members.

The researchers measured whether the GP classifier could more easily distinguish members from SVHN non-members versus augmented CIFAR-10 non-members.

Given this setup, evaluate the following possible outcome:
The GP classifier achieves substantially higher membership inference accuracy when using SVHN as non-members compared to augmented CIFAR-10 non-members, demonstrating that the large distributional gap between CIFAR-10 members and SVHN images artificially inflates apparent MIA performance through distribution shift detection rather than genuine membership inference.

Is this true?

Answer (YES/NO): NO